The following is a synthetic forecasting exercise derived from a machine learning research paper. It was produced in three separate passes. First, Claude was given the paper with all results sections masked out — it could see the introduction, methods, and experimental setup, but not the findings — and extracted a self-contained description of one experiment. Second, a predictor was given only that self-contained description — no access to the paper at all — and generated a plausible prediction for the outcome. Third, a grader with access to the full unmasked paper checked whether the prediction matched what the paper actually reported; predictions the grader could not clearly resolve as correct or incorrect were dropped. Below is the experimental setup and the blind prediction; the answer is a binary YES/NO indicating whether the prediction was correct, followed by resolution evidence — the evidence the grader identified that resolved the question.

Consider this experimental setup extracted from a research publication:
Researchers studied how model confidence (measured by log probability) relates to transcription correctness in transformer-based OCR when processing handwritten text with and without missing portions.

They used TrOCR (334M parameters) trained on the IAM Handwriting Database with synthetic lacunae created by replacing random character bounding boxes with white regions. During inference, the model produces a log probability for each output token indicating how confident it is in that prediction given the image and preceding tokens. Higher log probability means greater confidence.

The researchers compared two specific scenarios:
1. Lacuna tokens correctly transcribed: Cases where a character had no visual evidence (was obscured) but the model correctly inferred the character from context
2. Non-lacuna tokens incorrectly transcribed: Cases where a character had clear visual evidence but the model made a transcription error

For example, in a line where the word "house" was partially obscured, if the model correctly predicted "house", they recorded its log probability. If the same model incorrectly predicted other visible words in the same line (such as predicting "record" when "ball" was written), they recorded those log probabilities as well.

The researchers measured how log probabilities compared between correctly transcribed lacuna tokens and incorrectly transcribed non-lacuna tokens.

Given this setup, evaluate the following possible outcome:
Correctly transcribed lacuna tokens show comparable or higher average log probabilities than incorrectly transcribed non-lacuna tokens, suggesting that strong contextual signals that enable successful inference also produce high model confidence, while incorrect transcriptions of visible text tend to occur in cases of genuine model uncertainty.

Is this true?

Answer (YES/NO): YES